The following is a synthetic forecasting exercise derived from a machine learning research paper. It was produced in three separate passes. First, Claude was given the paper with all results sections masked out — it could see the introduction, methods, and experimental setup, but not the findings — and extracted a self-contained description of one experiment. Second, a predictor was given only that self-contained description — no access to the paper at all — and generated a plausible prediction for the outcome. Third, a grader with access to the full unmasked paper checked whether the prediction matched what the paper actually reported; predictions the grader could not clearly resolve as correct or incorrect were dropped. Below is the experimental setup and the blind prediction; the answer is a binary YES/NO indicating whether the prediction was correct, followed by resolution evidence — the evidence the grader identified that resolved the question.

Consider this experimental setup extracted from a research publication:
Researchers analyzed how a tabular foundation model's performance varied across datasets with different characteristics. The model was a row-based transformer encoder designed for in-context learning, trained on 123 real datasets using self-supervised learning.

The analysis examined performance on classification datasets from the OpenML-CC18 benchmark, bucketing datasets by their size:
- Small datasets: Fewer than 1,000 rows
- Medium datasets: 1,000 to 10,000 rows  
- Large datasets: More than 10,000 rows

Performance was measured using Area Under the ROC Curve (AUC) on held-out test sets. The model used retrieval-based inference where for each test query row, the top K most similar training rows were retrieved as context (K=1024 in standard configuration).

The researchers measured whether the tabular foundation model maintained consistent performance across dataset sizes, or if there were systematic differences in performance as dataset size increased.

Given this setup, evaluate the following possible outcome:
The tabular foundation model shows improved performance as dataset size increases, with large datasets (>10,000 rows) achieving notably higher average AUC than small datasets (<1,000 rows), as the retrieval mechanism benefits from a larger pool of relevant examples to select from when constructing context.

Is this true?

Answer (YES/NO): NO